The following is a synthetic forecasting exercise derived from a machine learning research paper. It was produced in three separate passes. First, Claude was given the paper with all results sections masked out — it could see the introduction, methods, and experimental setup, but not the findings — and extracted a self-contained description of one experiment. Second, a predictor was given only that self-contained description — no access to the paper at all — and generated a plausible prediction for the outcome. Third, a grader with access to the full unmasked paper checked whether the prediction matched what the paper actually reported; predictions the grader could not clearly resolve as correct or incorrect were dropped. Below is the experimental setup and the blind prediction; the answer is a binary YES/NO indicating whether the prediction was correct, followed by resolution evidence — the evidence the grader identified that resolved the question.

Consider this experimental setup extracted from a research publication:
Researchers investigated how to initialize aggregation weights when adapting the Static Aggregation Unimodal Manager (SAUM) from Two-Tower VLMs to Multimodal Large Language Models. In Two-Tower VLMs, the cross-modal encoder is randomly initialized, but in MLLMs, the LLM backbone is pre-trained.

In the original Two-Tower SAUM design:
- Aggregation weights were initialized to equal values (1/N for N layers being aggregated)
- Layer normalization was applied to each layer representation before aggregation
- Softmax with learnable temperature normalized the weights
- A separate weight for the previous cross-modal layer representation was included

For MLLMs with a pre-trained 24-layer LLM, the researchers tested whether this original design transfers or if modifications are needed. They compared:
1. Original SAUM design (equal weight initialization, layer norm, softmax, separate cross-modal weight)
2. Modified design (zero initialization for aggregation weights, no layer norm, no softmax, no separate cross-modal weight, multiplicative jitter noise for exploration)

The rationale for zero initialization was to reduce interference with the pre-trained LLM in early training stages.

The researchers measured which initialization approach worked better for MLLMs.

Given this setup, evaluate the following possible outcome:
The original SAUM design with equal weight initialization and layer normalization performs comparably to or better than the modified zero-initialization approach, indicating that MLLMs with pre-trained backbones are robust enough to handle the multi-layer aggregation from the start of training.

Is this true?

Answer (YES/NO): NO